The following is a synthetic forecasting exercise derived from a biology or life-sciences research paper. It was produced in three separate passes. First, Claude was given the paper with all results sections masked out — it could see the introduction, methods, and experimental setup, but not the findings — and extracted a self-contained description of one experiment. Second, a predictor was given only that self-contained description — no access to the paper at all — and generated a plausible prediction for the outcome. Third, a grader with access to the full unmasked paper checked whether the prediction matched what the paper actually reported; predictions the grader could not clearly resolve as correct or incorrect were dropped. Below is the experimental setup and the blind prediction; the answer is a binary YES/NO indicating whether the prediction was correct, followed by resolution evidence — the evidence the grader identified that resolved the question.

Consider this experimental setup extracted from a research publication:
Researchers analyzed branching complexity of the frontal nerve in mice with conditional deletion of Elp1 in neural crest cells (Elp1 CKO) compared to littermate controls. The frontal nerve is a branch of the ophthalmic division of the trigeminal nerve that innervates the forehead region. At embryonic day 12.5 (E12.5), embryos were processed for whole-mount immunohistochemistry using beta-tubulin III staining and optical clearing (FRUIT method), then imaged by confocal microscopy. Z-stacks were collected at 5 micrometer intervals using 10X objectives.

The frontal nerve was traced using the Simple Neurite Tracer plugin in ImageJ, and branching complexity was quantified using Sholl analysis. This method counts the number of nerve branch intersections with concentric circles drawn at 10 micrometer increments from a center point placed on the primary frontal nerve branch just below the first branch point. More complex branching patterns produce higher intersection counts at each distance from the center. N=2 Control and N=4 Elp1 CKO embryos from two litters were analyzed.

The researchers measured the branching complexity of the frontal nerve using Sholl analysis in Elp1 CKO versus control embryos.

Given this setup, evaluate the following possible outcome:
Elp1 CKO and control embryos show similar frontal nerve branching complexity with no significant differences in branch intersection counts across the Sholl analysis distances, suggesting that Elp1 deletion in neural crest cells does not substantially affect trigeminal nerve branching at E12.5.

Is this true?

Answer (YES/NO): NO